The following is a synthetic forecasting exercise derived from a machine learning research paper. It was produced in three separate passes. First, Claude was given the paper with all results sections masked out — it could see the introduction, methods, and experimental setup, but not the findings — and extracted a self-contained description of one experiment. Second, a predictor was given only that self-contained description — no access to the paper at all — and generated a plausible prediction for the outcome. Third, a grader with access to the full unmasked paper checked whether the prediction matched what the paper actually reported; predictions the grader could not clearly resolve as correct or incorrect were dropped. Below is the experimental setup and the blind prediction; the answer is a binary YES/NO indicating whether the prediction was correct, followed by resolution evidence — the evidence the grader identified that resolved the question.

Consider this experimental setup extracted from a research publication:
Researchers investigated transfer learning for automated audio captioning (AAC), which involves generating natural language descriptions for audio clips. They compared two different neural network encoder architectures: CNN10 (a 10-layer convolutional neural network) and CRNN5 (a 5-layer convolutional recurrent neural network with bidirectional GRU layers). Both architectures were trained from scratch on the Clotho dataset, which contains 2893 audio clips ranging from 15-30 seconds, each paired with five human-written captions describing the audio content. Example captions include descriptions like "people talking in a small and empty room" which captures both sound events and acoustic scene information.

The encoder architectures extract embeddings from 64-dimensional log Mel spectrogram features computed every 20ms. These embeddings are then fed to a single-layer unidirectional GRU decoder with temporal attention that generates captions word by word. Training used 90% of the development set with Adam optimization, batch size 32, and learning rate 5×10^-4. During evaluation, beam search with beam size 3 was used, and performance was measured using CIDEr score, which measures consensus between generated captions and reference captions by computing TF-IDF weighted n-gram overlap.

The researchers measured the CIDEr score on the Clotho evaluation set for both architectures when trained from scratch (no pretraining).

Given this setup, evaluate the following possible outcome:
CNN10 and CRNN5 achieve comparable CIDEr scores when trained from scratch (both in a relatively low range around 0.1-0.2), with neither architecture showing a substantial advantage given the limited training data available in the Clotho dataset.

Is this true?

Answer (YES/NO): NO